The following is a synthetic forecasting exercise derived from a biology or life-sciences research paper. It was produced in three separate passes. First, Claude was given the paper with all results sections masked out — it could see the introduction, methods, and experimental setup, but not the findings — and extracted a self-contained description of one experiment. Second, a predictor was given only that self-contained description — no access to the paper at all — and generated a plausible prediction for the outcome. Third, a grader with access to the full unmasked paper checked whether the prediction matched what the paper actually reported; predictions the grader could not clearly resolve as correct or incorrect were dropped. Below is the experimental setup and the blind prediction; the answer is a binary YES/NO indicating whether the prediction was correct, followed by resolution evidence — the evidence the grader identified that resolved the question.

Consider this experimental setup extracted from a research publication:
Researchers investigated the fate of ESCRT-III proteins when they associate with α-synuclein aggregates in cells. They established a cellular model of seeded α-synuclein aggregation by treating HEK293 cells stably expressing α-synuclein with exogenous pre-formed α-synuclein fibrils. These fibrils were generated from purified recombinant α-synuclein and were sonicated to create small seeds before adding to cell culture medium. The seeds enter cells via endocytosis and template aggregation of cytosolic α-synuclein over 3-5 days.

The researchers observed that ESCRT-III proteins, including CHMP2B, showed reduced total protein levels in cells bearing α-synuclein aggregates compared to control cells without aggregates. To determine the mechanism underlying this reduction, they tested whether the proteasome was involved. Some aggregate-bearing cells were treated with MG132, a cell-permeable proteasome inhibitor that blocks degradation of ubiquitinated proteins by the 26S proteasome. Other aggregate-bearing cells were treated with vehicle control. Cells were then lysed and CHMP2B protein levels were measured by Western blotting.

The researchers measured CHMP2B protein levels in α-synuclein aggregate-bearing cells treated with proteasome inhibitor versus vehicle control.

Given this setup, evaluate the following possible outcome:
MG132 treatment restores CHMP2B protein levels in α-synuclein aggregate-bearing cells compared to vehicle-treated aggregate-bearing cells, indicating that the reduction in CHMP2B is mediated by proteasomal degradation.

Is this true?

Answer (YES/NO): YES